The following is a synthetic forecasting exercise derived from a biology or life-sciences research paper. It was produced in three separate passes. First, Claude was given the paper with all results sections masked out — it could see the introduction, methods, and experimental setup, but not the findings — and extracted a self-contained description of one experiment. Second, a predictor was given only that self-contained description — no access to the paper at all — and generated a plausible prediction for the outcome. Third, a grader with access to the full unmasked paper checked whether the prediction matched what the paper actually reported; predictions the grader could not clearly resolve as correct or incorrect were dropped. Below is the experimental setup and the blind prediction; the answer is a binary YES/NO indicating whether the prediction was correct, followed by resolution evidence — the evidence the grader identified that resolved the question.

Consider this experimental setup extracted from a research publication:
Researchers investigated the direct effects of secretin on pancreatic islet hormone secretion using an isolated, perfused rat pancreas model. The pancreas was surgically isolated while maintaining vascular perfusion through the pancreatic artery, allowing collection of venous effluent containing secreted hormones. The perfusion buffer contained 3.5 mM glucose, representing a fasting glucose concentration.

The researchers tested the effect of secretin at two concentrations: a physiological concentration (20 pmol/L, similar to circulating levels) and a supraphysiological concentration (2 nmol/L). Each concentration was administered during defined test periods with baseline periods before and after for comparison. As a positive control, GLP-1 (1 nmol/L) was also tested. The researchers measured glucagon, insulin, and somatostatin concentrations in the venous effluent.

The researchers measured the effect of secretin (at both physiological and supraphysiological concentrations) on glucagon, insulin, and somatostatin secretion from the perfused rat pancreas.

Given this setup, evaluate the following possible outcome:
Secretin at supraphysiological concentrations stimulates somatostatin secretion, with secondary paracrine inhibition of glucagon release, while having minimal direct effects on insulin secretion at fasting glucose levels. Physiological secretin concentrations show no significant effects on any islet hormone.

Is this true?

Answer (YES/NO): NO